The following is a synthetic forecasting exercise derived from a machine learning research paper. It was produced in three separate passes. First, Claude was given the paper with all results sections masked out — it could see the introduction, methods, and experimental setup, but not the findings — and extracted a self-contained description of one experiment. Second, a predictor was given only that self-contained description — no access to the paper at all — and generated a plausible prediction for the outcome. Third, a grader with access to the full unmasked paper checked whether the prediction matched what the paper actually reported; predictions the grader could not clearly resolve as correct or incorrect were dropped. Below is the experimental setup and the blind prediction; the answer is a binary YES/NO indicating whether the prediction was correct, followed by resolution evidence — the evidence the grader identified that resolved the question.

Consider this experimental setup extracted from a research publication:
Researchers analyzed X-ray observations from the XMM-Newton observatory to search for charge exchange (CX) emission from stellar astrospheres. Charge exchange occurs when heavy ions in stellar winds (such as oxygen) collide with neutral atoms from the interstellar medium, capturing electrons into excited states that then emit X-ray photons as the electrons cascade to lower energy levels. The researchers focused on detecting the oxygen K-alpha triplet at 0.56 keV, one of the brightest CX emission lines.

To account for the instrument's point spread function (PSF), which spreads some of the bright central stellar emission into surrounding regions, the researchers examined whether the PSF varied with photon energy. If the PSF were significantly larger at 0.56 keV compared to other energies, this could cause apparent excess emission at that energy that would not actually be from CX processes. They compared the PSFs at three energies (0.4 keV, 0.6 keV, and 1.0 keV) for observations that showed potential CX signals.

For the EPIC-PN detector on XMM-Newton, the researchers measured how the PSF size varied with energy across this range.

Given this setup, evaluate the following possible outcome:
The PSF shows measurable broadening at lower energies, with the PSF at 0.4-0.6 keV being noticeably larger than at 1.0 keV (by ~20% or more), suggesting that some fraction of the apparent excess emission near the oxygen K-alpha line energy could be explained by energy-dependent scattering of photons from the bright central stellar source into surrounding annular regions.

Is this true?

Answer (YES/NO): NO